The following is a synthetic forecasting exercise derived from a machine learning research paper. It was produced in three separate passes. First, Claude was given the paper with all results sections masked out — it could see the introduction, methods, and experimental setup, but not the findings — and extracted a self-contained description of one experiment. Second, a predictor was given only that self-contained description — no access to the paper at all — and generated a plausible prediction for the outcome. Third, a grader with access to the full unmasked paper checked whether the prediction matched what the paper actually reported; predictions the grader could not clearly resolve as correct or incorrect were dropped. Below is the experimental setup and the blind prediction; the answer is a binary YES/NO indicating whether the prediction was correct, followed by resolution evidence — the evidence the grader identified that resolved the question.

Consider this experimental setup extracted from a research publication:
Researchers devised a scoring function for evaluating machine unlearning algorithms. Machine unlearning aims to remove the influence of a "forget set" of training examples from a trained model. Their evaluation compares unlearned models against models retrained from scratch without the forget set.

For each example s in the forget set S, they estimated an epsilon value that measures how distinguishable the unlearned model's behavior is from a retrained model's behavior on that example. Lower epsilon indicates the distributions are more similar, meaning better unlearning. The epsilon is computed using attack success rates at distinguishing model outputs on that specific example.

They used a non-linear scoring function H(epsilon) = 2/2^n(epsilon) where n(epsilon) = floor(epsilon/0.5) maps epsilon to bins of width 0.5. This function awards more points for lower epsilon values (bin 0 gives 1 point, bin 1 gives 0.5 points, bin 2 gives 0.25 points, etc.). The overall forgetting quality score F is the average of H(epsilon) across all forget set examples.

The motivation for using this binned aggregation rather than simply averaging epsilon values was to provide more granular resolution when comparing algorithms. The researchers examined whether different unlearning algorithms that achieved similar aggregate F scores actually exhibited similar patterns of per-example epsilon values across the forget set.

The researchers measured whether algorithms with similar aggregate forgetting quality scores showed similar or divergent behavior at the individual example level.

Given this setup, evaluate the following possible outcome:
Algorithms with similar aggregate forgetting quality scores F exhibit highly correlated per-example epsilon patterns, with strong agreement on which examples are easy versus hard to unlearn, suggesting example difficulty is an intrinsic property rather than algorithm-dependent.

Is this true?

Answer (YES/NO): NO